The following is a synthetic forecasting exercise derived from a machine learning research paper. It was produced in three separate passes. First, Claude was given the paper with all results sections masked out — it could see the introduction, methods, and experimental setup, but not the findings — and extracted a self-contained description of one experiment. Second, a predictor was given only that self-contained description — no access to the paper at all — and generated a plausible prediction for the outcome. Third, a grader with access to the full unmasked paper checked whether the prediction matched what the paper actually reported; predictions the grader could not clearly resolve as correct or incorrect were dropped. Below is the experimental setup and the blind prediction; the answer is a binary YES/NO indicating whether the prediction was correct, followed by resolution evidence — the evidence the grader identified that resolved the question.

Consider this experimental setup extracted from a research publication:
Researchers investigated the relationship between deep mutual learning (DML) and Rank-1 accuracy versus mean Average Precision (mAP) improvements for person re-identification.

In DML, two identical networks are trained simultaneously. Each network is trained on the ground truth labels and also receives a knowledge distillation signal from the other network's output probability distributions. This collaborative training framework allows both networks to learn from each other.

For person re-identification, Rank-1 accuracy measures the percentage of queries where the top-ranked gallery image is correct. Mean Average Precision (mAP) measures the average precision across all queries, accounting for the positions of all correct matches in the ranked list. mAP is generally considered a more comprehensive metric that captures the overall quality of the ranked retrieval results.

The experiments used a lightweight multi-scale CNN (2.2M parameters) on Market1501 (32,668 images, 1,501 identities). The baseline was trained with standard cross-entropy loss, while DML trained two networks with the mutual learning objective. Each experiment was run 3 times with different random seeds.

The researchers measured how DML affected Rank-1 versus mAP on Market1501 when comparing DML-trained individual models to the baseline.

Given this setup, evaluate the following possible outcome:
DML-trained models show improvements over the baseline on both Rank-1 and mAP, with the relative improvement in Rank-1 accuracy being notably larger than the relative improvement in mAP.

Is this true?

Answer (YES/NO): NO